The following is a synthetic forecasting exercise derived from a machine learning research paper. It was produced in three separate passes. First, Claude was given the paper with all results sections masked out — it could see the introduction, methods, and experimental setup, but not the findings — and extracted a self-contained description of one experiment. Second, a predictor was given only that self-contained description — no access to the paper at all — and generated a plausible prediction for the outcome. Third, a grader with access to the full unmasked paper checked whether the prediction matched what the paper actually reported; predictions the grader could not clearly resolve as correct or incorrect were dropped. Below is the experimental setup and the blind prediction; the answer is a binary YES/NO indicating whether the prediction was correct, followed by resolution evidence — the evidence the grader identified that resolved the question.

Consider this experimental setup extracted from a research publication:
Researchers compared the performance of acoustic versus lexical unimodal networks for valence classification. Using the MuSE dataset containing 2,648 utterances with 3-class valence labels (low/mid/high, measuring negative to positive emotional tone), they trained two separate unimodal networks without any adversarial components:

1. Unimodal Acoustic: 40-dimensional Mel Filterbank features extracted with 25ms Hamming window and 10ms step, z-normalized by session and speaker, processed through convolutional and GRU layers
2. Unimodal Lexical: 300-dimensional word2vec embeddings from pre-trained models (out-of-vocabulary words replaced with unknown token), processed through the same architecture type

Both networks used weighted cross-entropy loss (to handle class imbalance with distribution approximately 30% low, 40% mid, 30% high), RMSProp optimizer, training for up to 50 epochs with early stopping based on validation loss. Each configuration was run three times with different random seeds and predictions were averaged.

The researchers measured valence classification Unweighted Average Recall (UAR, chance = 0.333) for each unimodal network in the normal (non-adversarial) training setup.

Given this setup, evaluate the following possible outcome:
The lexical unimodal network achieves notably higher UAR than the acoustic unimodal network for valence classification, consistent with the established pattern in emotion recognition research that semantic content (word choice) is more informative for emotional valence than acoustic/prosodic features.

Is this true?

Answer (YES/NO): YES